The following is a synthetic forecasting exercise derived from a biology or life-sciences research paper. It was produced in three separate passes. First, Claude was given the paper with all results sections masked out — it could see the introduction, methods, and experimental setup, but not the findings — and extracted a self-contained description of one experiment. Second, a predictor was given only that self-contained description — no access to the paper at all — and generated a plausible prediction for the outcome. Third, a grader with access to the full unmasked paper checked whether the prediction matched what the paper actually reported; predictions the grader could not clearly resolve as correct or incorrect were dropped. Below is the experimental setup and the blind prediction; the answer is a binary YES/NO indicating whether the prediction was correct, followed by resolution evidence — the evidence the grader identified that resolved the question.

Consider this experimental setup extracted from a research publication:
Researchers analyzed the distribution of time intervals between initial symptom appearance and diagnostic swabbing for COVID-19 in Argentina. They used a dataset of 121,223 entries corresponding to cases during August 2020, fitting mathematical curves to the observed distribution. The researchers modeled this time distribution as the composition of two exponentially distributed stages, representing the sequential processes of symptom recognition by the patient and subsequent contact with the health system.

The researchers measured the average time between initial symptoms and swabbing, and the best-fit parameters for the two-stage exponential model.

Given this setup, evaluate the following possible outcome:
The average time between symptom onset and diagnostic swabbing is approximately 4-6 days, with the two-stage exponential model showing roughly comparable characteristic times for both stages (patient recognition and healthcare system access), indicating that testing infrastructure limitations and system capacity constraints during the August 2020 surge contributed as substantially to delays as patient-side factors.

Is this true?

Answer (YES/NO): NO